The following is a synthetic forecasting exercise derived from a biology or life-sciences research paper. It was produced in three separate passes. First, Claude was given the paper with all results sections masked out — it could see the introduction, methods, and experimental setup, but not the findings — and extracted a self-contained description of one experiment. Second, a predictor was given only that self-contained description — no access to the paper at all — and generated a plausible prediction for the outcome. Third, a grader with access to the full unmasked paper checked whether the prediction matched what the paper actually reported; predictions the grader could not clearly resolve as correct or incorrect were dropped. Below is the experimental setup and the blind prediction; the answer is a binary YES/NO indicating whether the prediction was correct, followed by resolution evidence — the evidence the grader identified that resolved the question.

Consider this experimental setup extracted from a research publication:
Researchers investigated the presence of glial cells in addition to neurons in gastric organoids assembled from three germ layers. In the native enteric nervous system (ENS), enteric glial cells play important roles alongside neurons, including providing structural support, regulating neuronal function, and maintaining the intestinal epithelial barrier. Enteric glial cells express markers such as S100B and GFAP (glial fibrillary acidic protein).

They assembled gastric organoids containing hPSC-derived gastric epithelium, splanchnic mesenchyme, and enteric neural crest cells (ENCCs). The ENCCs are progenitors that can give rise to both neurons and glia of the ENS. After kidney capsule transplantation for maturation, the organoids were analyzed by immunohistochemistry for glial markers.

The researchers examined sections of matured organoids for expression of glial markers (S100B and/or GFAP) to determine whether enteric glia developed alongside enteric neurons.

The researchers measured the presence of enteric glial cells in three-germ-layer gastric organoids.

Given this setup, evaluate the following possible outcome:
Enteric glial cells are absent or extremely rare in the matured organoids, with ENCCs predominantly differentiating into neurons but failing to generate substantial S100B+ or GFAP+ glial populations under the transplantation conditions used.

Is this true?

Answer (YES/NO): NO